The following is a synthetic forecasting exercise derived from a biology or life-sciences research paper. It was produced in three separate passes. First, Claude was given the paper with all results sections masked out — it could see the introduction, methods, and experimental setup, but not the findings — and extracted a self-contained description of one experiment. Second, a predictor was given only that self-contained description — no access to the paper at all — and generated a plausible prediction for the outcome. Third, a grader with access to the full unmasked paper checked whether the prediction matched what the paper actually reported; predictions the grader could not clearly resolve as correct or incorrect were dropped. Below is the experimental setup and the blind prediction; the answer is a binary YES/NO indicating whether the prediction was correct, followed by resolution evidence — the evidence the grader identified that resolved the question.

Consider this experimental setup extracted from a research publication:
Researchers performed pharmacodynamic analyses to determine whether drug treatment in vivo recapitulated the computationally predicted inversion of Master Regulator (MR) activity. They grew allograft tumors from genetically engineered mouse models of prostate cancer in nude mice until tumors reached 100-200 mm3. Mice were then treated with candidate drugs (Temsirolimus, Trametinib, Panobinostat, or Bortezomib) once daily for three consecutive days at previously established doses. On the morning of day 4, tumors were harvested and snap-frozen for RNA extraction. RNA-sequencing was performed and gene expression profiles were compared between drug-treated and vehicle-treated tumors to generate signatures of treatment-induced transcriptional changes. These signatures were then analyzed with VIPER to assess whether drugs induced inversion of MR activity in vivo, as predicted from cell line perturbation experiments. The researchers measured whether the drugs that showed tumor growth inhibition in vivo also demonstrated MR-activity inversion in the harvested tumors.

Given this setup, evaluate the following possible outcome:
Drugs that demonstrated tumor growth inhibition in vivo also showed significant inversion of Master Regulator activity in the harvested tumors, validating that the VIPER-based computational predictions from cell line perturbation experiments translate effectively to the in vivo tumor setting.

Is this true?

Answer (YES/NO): YES